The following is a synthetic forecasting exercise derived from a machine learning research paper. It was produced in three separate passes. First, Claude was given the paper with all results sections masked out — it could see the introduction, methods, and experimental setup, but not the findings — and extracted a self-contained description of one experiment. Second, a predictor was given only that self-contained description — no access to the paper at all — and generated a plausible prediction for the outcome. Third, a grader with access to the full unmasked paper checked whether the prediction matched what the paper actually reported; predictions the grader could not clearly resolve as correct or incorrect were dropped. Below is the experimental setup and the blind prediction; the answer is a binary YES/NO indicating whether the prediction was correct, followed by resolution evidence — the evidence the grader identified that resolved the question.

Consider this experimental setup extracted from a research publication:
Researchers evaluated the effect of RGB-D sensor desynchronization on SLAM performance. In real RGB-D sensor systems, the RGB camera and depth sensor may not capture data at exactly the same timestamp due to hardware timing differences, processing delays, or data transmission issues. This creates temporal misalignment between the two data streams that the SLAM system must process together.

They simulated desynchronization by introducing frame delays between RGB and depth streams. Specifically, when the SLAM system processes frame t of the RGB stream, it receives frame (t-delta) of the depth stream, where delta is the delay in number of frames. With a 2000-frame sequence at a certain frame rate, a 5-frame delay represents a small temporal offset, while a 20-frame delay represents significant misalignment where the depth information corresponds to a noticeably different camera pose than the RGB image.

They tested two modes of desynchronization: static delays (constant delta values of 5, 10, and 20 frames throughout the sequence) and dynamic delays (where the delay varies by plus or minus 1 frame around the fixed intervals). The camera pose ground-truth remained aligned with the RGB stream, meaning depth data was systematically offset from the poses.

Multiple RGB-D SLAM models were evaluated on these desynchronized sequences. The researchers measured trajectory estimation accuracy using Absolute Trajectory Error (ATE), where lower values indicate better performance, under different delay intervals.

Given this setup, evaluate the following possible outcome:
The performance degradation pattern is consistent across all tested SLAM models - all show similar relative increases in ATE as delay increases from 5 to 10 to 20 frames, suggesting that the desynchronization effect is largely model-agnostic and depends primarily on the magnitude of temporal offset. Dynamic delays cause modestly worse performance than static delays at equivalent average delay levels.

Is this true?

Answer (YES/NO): NO